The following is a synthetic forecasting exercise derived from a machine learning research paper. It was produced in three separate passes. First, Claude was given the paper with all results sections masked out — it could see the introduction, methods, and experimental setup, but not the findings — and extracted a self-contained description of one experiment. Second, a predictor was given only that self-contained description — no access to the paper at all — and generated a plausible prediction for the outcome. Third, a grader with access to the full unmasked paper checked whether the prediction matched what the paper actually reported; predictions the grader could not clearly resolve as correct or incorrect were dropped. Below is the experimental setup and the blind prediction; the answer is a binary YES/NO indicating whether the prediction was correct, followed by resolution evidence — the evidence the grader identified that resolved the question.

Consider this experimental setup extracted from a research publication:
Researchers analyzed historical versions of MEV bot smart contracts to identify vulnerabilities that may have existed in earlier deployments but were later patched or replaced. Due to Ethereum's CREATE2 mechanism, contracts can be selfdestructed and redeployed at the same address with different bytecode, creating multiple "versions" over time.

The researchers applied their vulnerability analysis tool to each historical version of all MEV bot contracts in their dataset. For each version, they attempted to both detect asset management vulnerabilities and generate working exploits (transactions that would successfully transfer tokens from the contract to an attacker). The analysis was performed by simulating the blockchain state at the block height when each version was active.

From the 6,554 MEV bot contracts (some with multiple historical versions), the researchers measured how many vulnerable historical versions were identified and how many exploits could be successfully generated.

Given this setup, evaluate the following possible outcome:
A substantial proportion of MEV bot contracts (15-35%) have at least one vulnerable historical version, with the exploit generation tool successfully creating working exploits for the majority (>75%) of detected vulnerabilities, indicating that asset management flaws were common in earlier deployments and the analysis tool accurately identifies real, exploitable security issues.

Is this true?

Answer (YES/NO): NO